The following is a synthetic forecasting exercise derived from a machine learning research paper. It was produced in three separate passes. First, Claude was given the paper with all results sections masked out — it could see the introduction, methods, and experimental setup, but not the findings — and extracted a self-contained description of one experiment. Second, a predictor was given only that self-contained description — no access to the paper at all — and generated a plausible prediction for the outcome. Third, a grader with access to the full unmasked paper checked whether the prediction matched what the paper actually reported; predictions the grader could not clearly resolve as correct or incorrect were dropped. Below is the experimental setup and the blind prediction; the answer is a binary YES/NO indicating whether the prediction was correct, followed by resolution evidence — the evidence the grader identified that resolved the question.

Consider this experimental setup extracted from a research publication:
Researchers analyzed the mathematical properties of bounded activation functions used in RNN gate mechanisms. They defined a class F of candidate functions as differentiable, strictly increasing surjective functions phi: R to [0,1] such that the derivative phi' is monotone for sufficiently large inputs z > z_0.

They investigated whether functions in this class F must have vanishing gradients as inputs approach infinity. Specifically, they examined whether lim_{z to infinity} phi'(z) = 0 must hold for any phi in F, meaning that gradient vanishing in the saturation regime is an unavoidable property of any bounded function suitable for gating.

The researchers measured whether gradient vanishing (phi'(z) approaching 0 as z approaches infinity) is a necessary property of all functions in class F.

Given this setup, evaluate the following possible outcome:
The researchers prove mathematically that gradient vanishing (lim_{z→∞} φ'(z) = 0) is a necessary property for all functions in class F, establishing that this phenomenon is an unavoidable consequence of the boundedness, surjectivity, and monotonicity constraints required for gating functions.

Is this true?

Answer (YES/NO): YES